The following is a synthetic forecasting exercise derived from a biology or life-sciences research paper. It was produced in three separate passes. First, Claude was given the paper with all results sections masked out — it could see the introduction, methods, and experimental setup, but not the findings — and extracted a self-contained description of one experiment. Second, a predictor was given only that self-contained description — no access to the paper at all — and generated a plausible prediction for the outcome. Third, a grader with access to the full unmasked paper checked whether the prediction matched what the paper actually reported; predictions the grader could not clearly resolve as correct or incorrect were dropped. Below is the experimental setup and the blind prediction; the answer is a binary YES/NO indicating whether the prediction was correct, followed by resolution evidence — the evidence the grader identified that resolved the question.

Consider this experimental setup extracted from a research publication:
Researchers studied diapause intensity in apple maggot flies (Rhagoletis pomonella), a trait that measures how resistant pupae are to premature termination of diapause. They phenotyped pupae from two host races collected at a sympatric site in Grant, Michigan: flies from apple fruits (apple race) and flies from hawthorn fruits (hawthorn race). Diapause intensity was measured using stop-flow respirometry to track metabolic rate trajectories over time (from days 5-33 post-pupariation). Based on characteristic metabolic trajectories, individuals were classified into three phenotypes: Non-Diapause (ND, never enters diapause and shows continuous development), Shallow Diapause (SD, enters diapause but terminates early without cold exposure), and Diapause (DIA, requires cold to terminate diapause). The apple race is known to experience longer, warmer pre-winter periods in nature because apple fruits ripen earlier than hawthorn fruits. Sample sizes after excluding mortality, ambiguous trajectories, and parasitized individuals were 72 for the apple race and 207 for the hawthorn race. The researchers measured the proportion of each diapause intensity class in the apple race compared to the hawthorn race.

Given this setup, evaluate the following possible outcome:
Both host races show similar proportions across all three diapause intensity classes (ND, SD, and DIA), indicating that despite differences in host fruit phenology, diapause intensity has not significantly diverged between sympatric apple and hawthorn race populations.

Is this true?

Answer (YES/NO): NO